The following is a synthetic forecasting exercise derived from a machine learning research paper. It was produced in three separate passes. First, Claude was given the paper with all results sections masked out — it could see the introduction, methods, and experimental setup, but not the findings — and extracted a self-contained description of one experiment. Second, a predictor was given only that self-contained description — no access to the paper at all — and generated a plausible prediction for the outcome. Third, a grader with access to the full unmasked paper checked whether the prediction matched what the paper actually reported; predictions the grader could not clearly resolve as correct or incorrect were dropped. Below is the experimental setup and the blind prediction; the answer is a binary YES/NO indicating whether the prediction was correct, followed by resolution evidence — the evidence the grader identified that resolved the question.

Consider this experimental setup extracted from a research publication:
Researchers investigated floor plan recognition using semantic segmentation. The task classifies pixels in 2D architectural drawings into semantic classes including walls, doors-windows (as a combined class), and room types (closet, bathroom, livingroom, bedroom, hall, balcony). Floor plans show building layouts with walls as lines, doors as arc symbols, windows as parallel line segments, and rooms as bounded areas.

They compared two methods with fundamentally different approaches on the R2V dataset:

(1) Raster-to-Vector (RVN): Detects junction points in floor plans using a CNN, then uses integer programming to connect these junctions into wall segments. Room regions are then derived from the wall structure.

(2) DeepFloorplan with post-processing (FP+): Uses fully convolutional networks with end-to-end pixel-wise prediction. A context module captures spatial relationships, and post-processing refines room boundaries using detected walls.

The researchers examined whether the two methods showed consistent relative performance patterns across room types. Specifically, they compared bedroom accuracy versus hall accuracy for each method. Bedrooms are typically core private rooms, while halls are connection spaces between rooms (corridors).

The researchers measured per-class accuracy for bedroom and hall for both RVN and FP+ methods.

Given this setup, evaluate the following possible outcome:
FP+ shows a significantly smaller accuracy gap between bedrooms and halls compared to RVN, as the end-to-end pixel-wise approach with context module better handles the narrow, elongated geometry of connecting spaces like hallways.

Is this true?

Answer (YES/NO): YES